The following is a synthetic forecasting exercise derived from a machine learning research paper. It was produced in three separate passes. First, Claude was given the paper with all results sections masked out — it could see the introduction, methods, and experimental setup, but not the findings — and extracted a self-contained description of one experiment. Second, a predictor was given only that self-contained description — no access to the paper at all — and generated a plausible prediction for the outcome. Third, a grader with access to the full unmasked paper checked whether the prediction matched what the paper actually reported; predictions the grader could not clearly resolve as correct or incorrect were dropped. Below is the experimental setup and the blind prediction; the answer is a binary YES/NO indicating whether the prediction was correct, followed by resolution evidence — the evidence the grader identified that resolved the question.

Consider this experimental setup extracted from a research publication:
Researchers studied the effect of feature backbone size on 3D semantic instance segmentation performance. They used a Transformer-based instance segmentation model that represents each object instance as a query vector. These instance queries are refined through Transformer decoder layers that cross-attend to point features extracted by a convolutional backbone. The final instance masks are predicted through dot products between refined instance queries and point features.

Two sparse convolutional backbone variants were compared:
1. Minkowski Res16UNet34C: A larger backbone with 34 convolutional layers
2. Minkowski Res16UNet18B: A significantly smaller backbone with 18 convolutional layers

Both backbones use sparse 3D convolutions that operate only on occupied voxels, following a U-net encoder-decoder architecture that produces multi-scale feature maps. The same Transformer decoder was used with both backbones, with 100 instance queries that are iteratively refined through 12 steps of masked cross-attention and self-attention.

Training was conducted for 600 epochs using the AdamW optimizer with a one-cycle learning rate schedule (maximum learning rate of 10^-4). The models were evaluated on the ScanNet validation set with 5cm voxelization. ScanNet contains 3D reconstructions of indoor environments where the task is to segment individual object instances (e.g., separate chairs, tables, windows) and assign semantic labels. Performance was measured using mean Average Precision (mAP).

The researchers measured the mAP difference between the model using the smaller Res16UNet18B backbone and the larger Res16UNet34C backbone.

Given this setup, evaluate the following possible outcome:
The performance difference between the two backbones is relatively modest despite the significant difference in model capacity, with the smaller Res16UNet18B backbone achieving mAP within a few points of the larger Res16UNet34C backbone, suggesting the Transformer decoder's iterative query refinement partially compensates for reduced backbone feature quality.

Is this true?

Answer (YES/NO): YES